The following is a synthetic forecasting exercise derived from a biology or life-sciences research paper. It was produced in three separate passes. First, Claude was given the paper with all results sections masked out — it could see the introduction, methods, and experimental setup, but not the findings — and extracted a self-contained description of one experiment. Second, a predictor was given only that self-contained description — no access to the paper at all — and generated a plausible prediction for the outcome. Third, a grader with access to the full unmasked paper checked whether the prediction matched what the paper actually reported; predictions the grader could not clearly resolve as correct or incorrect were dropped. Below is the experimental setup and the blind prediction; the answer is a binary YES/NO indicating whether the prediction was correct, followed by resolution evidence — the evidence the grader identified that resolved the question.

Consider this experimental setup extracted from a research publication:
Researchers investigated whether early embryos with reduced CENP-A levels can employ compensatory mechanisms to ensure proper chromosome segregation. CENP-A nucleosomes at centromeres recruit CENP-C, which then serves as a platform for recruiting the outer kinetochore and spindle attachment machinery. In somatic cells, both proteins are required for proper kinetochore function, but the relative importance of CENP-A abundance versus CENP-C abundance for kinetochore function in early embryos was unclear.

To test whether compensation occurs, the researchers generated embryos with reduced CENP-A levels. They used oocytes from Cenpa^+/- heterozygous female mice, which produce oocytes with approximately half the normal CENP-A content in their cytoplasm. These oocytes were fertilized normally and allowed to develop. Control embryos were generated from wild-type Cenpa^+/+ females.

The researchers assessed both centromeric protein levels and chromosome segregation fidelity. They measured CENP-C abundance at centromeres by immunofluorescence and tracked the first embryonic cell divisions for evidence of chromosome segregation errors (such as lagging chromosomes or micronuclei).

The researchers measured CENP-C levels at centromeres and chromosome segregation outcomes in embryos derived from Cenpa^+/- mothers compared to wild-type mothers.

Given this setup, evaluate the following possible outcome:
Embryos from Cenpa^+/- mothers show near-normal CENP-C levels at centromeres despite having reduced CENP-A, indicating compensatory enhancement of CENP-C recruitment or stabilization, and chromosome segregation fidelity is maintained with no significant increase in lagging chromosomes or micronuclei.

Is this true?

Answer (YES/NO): NO